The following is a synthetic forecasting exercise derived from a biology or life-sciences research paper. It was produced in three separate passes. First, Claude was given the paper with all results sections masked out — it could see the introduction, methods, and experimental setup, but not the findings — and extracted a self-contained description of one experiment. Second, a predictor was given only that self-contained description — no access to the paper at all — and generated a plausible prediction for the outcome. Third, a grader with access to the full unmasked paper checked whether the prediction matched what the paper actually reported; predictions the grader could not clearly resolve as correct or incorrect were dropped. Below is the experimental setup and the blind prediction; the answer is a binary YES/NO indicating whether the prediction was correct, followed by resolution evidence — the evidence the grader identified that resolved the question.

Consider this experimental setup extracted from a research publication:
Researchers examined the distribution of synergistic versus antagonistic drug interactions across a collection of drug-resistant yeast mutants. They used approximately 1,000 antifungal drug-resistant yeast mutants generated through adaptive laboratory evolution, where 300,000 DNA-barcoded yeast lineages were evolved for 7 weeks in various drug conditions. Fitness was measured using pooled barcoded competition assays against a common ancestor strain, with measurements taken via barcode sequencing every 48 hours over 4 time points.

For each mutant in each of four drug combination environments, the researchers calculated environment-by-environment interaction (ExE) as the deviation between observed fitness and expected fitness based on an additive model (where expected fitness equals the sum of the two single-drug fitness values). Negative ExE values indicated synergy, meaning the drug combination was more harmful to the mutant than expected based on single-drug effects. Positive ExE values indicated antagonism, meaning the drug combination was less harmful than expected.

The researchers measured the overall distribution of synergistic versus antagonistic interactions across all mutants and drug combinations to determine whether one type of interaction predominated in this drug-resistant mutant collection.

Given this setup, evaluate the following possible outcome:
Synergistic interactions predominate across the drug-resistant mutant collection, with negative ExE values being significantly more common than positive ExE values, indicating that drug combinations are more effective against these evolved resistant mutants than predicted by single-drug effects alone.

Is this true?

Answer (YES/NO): NO